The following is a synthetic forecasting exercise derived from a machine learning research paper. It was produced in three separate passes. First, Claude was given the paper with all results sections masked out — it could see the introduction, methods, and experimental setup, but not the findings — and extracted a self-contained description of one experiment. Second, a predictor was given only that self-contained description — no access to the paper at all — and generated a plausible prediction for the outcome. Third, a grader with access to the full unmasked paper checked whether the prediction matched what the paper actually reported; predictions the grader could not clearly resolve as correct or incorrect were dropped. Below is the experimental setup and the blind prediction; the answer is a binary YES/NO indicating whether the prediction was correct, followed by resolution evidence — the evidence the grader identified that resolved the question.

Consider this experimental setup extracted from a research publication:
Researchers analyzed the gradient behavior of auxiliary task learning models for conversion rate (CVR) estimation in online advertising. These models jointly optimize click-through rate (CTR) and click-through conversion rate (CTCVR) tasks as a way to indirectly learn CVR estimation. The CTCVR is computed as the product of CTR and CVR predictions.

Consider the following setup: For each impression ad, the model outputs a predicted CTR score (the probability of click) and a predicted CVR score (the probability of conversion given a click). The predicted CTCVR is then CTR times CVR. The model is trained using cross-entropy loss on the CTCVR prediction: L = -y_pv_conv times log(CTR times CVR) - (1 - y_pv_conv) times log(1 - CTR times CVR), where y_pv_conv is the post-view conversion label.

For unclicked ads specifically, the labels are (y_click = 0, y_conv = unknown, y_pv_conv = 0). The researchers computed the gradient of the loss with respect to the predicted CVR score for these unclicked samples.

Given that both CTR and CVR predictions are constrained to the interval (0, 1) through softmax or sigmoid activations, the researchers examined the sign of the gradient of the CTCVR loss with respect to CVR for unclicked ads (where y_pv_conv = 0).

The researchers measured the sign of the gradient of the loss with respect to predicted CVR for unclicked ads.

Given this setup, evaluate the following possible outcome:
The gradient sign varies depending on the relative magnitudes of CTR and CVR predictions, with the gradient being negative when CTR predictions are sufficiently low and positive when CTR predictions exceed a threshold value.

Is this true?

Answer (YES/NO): NO